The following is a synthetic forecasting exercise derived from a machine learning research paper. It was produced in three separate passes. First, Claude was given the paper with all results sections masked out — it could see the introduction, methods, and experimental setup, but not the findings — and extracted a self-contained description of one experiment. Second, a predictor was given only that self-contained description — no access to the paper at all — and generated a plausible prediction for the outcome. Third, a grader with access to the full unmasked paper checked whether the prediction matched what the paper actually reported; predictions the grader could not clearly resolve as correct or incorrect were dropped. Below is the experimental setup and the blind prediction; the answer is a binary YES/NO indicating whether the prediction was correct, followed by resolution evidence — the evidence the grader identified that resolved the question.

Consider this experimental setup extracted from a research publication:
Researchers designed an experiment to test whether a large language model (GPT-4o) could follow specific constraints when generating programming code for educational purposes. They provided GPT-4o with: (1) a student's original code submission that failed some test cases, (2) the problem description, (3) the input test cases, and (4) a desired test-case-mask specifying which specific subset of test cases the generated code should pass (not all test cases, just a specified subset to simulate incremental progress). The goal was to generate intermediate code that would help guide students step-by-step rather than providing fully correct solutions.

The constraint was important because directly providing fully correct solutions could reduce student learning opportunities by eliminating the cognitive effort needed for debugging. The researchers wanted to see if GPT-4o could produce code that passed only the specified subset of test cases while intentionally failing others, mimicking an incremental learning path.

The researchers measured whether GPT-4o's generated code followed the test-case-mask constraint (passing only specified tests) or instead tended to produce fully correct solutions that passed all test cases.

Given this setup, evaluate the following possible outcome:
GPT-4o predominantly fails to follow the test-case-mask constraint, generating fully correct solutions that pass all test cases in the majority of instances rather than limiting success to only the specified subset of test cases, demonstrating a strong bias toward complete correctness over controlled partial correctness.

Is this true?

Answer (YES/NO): YES